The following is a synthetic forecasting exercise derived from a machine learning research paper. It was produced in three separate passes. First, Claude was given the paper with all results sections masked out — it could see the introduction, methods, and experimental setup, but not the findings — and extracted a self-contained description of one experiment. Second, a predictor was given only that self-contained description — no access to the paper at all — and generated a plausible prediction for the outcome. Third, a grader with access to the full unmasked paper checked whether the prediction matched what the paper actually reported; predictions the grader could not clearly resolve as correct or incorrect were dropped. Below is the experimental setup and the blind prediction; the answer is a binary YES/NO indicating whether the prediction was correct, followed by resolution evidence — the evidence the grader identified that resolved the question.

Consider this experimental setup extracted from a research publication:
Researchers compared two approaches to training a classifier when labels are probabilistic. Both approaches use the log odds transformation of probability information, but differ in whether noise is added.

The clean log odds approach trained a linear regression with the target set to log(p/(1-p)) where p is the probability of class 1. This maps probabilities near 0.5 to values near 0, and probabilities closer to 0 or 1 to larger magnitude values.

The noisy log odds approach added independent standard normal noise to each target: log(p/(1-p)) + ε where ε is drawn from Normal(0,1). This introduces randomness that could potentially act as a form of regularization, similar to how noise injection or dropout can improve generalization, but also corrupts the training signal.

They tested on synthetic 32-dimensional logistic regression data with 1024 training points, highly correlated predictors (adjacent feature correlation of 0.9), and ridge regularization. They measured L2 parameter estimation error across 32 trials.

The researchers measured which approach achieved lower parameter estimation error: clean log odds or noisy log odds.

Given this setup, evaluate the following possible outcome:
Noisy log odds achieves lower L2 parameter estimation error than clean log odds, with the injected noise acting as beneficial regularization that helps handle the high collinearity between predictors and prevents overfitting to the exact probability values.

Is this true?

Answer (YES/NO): NO